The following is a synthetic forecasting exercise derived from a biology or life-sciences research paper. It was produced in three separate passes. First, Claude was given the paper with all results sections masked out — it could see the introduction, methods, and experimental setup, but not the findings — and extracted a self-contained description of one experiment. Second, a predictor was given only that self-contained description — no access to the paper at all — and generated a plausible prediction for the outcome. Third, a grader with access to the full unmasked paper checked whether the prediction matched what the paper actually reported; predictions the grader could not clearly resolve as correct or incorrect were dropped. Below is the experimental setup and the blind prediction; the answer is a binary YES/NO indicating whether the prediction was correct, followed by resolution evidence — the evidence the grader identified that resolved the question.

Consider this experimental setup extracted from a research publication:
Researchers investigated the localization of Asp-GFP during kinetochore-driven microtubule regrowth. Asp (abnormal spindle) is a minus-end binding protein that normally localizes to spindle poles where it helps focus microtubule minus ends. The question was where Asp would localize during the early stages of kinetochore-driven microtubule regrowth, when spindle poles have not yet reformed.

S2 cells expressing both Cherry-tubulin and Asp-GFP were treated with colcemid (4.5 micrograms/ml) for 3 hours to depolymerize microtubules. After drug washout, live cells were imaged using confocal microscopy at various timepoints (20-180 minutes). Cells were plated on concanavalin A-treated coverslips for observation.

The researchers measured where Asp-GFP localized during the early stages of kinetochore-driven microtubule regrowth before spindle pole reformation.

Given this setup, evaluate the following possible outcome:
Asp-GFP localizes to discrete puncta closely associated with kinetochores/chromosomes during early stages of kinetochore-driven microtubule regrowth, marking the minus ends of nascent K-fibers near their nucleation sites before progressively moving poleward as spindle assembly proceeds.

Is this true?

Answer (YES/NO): YES